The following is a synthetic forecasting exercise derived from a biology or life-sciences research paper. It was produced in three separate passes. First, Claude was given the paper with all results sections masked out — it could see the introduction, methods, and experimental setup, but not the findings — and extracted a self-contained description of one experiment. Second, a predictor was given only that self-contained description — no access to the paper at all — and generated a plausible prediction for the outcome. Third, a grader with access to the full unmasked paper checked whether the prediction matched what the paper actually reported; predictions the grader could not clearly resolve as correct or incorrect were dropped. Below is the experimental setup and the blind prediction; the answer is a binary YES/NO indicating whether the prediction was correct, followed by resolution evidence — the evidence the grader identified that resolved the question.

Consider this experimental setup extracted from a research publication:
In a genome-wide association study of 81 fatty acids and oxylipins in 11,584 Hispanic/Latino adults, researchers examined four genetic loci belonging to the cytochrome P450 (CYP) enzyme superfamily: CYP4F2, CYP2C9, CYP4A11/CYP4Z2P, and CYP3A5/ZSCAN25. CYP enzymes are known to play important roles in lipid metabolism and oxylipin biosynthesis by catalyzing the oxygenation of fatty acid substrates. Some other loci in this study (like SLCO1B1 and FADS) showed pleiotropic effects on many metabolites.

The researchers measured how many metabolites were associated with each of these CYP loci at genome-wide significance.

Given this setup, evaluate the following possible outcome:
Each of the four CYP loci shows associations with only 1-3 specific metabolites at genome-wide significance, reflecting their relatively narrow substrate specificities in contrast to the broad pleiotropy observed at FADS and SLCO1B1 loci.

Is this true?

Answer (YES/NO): YES